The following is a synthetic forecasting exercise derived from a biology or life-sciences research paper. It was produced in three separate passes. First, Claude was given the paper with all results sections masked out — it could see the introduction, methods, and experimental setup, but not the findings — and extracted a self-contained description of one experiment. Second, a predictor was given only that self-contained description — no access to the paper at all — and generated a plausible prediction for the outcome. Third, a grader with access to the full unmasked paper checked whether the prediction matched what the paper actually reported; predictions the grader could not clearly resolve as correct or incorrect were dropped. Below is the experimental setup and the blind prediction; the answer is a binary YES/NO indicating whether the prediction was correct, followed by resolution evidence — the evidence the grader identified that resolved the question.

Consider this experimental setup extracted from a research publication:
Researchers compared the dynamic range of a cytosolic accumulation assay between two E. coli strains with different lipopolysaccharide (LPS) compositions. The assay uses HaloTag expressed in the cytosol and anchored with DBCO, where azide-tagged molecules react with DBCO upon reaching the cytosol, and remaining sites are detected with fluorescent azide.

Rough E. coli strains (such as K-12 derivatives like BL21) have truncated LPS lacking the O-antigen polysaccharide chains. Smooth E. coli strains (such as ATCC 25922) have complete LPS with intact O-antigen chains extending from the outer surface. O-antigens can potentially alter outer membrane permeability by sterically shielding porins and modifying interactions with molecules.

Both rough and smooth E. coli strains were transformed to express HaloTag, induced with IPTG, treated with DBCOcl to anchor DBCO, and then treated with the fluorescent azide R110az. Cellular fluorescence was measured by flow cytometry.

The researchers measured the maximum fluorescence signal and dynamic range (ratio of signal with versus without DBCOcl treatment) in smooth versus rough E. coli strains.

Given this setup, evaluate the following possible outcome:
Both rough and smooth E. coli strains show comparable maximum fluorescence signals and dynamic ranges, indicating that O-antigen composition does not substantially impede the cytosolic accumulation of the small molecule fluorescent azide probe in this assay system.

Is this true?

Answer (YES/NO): YES